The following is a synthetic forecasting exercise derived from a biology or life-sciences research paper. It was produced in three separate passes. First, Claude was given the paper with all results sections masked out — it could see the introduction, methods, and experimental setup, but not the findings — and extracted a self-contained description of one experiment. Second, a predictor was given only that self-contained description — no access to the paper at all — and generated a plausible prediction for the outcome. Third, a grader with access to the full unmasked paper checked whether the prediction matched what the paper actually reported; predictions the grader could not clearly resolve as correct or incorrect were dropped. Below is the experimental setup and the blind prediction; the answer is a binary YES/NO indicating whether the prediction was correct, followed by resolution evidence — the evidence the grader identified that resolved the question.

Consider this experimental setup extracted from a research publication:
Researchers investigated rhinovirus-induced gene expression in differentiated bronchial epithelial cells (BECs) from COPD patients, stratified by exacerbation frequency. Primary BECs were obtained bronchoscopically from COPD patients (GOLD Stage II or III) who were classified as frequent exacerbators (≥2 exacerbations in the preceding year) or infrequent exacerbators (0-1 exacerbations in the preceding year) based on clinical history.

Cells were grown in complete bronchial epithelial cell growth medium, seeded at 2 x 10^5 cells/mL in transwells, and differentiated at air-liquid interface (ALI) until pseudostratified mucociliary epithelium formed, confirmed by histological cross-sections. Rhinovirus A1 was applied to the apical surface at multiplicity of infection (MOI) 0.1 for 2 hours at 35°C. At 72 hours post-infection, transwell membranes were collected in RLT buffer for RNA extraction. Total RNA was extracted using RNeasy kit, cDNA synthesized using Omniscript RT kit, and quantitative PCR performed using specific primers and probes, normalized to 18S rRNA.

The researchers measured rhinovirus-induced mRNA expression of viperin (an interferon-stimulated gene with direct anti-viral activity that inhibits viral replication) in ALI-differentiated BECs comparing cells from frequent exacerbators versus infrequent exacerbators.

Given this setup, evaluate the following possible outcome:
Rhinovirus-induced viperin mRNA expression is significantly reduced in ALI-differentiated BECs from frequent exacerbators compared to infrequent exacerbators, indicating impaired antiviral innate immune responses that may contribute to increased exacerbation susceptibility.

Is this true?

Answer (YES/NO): YES